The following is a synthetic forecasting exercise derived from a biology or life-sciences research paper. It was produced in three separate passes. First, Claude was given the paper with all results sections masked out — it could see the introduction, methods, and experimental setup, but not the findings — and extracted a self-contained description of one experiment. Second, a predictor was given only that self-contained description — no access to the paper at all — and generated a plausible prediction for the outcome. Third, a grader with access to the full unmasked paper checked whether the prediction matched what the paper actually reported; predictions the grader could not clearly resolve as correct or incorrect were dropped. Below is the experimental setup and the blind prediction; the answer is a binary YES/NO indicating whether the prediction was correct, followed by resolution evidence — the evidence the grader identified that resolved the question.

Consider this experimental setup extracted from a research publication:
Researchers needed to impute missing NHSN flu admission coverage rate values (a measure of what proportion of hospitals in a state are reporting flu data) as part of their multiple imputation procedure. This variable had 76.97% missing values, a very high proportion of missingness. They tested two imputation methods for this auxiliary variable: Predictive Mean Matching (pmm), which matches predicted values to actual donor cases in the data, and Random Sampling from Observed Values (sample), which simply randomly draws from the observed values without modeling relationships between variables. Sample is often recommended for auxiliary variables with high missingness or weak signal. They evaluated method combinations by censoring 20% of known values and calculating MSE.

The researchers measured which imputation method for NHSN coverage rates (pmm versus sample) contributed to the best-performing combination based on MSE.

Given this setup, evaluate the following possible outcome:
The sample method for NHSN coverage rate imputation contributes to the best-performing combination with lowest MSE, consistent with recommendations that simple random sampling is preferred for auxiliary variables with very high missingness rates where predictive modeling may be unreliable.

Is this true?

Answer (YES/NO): NO